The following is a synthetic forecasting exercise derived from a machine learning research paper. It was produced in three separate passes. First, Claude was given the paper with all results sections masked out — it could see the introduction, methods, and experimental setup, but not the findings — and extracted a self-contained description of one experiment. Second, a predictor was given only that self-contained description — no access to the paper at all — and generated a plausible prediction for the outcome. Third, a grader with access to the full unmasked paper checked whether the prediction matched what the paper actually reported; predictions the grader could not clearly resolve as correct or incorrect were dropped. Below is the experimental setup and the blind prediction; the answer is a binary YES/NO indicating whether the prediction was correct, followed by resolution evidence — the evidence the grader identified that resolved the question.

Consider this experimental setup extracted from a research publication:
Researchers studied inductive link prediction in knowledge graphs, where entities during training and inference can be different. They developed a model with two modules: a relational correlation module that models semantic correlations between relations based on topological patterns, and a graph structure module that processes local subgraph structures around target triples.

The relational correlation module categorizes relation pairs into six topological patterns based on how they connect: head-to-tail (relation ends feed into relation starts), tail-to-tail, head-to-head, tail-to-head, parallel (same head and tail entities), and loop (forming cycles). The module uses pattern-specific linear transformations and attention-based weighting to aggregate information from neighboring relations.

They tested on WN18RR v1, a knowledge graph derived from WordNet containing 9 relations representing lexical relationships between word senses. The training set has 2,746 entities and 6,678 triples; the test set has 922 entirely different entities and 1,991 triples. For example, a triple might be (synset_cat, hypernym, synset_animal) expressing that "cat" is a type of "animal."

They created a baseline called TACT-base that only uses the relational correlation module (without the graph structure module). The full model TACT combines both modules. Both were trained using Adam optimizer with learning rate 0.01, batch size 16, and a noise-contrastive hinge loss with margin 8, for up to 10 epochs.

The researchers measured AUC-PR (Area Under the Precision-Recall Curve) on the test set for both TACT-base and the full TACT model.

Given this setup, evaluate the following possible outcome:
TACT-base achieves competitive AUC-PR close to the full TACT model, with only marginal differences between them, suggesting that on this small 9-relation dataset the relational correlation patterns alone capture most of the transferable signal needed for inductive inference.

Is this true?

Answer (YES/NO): YES